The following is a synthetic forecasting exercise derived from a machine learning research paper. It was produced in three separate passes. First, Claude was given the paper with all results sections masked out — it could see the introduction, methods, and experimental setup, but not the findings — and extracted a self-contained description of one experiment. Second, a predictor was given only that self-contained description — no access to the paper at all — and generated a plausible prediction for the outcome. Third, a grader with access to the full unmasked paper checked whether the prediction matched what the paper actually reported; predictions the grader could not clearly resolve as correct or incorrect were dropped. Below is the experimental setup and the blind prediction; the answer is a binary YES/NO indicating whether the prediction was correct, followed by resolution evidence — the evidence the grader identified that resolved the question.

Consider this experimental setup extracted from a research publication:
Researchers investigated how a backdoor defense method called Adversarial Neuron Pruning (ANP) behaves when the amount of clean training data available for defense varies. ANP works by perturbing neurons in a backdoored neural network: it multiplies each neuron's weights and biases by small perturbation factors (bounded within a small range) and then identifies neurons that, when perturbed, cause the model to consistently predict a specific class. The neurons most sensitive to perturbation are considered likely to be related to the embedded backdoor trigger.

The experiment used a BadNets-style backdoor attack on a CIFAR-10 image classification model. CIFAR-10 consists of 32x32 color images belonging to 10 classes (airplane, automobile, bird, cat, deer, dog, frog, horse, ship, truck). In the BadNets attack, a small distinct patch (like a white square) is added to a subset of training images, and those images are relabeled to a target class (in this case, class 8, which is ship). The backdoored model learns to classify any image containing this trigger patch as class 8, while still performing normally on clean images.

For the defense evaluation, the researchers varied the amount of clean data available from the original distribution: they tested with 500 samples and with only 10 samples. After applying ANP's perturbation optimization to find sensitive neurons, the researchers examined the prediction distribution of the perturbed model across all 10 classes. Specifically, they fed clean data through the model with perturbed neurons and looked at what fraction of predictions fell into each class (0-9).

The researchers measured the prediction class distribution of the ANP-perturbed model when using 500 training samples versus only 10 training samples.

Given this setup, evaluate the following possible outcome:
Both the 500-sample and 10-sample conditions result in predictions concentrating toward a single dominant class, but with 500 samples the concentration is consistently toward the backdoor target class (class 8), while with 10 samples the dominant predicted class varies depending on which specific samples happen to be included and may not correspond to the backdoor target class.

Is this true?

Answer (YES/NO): NO